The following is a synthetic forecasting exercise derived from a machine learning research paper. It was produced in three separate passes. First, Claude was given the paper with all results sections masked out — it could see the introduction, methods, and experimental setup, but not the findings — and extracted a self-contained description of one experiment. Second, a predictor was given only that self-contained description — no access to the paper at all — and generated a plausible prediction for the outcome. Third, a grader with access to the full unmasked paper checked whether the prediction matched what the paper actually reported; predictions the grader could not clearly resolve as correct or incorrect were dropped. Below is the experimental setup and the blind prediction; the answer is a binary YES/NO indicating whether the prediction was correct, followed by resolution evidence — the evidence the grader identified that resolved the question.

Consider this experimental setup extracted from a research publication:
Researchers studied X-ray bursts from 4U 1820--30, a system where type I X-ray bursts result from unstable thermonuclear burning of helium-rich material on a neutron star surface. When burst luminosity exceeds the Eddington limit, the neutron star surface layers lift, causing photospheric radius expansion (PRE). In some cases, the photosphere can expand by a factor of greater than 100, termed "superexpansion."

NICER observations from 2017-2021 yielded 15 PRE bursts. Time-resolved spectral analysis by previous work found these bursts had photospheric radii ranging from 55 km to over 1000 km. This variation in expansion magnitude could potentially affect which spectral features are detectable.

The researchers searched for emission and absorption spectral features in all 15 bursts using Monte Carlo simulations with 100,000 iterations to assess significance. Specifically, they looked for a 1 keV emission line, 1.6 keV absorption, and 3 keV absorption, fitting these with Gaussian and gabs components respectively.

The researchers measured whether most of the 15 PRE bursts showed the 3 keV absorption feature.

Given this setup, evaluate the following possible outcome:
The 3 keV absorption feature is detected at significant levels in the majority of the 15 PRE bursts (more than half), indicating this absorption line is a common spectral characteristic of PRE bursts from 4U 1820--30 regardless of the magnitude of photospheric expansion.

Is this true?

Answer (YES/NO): YES